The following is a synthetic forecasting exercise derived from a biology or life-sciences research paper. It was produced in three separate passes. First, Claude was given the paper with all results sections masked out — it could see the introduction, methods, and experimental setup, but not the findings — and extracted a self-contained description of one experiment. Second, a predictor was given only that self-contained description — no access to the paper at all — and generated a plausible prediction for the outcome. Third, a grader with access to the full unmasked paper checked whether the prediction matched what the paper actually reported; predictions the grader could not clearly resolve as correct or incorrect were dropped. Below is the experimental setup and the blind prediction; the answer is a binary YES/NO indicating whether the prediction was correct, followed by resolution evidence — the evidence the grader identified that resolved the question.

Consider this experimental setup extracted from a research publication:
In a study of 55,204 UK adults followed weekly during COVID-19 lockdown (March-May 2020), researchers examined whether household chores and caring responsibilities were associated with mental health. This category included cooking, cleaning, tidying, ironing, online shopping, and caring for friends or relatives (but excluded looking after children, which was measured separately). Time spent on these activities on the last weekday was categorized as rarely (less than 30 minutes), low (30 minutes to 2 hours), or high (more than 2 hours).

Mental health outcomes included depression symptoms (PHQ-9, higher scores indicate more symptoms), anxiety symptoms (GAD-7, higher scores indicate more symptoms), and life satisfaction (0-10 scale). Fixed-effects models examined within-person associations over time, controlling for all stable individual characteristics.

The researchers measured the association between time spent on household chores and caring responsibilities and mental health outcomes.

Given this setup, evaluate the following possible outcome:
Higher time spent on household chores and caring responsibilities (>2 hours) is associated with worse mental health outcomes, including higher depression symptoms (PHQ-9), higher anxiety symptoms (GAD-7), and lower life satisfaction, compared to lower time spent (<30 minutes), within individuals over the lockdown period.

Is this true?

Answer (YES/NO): NO